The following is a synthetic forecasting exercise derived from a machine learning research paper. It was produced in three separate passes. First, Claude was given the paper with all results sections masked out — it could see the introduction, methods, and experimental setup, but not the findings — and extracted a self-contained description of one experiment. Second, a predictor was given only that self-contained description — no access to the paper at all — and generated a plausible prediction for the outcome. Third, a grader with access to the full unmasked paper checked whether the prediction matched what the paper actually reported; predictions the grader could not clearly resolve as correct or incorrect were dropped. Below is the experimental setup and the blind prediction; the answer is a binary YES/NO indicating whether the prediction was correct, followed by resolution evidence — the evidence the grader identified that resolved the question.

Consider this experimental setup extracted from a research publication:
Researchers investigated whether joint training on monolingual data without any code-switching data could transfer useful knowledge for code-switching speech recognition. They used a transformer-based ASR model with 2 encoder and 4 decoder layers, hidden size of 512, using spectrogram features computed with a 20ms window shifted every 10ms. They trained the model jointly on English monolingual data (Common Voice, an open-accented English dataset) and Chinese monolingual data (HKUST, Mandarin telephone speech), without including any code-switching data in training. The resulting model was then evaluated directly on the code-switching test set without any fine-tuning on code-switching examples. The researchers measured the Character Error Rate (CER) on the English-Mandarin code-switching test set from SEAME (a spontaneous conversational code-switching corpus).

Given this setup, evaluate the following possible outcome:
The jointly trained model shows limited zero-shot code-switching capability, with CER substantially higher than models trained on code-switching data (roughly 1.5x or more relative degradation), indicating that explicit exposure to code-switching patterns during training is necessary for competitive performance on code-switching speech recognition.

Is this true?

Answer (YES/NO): NO